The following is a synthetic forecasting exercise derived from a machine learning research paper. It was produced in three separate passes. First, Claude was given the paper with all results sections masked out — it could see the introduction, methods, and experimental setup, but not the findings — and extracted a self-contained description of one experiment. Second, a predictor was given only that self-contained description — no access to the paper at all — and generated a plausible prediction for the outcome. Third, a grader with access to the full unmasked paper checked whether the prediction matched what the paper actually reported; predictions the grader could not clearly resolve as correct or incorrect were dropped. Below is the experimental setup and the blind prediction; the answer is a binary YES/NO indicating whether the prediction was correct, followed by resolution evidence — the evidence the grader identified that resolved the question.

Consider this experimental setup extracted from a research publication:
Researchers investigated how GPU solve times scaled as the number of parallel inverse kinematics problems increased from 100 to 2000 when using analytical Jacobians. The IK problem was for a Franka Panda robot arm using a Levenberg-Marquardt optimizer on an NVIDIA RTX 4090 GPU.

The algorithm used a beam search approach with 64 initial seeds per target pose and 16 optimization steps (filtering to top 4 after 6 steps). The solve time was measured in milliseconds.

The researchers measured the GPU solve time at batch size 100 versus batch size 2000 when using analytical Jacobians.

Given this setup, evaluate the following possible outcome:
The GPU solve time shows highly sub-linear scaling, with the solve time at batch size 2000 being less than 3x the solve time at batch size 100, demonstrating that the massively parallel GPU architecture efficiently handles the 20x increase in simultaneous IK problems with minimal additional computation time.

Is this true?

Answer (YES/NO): NO